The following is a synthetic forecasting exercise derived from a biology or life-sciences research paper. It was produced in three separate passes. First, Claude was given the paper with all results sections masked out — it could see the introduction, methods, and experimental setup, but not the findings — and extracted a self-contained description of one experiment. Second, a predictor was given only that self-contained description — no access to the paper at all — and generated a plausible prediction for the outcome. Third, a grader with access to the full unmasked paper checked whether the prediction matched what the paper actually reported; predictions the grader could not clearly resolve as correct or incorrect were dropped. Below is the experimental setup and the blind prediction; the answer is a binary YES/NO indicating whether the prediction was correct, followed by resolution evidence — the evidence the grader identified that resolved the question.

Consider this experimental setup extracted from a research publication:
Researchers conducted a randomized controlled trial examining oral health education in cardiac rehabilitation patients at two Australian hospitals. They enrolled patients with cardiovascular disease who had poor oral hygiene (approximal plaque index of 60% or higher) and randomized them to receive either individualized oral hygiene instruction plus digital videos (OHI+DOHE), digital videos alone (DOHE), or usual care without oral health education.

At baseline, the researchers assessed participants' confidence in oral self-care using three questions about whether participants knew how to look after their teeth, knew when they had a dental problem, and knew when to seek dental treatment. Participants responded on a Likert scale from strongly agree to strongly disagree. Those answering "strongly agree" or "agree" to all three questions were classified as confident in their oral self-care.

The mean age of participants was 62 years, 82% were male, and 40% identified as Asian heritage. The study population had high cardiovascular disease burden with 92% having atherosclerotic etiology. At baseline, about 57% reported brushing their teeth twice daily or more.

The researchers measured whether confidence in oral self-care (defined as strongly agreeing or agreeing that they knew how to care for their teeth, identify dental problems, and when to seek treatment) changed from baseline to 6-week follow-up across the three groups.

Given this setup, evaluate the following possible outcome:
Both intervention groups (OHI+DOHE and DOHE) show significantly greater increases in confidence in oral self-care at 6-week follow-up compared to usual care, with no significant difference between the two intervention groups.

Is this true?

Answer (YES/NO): NO